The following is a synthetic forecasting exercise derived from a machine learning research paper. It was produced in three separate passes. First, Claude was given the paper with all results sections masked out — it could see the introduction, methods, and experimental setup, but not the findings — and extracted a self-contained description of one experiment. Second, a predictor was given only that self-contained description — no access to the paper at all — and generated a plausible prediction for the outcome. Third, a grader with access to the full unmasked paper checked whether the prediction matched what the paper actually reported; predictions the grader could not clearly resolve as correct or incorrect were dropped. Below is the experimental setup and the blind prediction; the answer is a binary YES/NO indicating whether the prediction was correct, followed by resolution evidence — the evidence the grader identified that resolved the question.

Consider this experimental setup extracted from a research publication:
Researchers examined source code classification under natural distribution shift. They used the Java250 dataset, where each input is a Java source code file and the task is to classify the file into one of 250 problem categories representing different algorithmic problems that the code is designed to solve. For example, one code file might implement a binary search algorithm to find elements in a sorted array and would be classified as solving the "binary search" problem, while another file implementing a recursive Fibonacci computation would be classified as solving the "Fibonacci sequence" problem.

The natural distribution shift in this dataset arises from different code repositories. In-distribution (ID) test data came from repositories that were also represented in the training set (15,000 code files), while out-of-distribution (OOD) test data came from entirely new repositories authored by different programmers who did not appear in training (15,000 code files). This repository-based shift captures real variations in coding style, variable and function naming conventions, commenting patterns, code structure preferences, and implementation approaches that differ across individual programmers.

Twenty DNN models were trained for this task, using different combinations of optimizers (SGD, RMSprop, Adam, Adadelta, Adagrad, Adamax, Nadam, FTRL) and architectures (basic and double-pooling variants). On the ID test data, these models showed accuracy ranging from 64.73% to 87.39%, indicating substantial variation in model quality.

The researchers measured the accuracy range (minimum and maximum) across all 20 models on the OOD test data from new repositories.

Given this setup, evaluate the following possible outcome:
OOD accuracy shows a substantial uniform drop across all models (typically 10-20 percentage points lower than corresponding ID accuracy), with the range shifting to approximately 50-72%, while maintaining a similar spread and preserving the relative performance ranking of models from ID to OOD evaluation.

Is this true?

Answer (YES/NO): NO